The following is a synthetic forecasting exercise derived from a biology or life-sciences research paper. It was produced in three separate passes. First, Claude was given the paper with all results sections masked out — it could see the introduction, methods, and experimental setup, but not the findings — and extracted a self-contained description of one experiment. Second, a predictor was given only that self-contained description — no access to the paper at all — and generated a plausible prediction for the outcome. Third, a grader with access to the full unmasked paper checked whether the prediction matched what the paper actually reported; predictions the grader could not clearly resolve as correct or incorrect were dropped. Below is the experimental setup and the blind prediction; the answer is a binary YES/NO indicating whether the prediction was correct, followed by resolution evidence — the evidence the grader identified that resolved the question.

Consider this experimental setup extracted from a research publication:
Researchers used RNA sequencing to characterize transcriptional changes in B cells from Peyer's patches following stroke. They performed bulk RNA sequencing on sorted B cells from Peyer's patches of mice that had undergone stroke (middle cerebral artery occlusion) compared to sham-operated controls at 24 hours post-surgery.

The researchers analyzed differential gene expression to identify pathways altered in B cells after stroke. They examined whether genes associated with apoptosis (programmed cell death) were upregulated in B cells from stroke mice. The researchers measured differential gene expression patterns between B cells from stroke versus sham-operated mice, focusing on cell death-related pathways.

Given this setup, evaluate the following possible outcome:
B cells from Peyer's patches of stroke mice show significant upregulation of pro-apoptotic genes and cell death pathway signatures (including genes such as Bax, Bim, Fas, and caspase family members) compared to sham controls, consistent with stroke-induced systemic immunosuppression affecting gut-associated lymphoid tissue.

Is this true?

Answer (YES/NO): YES